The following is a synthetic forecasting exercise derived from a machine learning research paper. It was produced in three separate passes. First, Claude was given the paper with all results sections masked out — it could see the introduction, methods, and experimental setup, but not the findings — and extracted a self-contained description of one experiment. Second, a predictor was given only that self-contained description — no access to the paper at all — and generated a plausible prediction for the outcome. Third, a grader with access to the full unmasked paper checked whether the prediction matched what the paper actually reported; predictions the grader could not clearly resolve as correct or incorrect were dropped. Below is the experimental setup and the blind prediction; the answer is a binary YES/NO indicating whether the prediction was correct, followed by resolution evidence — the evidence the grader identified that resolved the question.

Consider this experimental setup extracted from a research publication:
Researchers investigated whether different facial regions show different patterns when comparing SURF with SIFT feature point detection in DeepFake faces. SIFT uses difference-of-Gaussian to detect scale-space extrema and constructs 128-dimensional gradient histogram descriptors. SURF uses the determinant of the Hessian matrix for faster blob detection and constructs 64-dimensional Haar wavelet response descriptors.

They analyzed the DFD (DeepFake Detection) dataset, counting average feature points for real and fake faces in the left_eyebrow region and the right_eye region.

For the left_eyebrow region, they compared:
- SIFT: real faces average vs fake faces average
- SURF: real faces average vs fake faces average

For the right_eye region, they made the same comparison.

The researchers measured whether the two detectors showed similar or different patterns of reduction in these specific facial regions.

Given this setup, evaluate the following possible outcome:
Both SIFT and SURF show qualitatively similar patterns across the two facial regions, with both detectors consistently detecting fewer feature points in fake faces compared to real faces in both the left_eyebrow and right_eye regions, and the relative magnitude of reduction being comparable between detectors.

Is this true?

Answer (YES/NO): NO